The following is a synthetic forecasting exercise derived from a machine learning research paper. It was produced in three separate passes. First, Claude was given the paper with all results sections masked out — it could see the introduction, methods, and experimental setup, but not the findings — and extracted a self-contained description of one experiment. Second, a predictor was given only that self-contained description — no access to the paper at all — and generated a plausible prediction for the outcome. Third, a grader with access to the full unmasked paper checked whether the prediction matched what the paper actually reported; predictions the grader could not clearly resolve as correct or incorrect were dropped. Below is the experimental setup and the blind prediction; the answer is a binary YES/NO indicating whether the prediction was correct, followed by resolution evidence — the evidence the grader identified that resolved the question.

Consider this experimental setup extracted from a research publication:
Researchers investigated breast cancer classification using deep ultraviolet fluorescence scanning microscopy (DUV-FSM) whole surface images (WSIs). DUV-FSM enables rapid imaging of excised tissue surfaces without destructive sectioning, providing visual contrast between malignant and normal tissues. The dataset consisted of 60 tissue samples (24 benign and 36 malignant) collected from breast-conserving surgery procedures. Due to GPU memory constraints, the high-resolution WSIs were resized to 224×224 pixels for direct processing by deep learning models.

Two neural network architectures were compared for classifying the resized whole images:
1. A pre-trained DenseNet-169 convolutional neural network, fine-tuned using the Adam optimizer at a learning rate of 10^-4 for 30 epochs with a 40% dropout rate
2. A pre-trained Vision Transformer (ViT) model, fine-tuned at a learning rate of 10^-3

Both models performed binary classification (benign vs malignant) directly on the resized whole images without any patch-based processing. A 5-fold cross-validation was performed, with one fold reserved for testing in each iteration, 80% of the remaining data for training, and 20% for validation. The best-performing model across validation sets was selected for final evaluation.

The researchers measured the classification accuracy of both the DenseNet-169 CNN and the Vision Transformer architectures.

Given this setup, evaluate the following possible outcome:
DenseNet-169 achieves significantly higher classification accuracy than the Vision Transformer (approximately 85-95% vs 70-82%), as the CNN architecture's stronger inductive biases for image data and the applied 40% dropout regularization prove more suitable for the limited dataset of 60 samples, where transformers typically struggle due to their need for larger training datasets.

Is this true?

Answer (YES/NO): NO